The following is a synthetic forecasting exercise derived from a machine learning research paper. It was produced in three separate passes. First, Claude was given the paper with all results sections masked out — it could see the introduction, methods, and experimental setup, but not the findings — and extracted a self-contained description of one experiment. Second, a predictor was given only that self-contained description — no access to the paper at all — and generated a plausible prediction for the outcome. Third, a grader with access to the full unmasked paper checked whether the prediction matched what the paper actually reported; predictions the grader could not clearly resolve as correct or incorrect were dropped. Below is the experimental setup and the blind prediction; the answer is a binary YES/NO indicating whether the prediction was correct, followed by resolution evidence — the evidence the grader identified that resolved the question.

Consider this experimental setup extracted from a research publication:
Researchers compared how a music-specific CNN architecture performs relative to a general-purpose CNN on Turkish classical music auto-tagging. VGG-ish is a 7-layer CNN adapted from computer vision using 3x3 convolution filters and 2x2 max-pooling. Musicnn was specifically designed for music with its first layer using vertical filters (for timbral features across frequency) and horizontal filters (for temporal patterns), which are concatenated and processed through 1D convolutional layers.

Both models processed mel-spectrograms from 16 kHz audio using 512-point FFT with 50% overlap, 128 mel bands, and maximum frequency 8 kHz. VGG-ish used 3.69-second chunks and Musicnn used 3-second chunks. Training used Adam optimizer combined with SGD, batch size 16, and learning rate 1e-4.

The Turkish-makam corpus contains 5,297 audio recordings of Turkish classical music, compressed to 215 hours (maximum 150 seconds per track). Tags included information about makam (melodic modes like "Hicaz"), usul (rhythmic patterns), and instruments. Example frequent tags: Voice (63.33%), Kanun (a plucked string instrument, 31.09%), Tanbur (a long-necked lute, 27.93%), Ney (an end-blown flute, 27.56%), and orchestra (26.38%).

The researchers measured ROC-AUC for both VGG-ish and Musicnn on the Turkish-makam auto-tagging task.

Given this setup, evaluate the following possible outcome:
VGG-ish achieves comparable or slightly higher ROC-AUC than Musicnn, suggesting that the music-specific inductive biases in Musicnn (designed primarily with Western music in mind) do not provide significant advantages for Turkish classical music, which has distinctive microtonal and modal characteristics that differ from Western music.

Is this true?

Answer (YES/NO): YES